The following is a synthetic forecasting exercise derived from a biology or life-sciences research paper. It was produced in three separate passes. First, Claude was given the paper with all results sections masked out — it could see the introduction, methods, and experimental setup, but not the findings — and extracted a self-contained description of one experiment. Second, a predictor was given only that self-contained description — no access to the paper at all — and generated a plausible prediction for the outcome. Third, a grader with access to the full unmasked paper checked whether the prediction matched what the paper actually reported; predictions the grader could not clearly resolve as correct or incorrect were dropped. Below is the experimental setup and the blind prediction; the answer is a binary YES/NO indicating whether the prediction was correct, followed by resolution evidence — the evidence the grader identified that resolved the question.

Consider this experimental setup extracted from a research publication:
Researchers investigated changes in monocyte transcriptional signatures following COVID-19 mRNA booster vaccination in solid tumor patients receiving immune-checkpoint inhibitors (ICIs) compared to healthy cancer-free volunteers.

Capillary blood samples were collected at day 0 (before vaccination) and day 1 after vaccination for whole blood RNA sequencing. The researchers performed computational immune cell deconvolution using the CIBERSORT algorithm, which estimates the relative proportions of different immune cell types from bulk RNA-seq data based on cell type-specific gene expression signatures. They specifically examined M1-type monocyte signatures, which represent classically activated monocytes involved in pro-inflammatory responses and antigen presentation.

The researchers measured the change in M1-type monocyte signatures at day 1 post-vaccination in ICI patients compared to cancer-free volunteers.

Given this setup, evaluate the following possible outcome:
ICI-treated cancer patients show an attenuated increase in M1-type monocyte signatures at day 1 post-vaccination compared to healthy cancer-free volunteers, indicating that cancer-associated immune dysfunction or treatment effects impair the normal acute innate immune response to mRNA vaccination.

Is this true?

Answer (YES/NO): NO